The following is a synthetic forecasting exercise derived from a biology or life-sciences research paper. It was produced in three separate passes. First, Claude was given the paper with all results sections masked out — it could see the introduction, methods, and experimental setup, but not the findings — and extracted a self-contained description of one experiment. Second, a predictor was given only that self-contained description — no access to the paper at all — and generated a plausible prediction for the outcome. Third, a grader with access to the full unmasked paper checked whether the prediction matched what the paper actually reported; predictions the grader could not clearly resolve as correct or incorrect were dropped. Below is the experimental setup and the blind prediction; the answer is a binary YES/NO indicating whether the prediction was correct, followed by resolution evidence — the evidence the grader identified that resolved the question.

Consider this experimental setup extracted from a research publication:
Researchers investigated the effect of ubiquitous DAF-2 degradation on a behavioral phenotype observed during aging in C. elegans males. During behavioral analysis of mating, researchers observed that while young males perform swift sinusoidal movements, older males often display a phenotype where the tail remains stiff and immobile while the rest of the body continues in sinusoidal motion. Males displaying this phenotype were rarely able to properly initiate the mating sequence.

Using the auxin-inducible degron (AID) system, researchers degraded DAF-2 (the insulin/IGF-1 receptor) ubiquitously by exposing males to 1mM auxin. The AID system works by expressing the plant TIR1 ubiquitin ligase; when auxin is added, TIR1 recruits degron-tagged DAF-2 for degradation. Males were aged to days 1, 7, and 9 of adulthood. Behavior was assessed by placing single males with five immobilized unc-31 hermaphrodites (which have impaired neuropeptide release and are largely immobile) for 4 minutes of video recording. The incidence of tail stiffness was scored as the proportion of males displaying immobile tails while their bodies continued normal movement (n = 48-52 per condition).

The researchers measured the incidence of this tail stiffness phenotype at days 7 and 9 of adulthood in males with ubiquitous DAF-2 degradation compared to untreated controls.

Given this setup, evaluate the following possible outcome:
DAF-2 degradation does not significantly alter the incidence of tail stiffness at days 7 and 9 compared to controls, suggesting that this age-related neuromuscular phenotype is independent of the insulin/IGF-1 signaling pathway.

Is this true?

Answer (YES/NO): NO